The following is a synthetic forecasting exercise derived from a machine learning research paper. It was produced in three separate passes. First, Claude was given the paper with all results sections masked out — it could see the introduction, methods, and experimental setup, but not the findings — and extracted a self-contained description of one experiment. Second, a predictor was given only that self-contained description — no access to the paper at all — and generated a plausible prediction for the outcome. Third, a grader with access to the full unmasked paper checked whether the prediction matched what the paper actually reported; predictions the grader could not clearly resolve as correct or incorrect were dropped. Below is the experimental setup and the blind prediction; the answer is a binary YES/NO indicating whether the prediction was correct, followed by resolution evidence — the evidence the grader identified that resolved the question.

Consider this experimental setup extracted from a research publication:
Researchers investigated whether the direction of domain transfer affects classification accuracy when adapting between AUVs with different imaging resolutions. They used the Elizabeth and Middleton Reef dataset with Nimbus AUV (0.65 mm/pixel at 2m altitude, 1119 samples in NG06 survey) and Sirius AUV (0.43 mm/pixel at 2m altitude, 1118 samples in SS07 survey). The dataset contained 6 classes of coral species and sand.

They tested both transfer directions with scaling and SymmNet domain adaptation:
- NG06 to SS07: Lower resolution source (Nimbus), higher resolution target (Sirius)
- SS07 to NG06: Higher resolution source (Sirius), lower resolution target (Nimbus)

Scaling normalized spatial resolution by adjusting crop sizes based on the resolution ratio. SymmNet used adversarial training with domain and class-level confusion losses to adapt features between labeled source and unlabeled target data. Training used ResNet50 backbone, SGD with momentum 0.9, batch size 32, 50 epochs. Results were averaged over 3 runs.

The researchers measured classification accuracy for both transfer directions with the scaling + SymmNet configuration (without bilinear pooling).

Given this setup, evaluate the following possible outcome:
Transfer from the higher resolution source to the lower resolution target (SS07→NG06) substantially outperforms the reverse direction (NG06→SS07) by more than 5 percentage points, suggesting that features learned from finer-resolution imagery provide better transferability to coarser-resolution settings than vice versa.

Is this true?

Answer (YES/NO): NO